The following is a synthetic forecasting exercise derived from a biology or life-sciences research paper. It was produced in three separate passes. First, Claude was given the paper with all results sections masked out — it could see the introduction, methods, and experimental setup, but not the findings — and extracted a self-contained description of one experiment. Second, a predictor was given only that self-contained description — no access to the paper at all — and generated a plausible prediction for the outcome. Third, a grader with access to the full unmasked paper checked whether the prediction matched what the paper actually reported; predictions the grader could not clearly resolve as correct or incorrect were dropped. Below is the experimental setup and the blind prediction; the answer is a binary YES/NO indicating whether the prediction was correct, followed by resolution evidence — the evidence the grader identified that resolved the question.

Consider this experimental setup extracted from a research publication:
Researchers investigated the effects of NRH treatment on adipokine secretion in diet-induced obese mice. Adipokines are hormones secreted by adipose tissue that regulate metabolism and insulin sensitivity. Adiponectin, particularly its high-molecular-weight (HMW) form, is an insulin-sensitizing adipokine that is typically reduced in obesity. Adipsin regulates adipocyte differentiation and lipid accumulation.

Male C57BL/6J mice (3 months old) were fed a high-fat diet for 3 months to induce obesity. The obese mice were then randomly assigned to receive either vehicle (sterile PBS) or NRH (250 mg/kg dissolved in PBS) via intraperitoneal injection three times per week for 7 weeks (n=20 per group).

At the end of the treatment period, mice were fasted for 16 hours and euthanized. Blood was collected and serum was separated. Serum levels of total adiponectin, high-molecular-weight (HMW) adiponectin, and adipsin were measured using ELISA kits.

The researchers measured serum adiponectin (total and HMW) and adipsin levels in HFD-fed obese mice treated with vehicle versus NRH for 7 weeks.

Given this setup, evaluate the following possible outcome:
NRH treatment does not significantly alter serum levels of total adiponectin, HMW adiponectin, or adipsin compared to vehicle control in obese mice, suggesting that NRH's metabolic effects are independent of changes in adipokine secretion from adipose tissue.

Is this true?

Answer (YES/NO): NO